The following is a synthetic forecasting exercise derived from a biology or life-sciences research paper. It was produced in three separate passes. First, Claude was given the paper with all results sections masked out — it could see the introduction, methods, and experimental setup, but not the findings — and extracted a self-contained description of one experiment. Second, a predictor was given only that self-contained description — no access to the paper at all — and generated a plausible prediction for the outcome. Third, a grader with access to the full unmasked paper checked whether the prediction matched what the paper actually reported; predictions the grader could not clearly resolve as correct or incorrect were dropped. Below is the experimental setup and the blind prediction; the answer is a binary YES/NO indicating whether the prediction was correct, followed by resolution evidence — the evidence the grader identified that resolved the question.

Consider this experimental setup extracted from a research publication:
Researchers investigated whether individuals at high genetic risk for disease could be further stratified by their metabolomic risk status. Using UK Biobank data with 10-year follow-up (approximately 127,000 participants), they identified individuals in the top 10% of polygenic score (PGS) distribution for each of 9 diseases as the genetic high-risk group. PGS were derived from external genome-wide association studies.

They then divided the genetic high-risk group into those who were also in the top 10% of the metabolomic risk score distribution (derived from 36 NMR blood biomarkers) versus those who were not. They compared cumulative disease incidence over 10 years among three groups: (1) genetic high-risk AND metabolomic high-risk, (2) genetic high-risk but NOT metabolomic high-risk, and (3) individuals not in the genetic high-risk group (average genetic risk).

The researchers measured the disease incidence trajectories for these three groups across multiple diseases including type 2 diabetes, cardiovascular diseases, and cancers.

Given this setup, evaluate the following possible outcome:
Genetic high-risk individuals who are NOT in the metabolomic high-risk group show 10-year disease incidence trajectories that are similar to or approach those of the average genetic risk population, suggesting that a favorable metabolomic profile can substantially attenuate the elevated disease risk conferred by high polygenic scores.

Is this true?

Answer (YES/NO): YES